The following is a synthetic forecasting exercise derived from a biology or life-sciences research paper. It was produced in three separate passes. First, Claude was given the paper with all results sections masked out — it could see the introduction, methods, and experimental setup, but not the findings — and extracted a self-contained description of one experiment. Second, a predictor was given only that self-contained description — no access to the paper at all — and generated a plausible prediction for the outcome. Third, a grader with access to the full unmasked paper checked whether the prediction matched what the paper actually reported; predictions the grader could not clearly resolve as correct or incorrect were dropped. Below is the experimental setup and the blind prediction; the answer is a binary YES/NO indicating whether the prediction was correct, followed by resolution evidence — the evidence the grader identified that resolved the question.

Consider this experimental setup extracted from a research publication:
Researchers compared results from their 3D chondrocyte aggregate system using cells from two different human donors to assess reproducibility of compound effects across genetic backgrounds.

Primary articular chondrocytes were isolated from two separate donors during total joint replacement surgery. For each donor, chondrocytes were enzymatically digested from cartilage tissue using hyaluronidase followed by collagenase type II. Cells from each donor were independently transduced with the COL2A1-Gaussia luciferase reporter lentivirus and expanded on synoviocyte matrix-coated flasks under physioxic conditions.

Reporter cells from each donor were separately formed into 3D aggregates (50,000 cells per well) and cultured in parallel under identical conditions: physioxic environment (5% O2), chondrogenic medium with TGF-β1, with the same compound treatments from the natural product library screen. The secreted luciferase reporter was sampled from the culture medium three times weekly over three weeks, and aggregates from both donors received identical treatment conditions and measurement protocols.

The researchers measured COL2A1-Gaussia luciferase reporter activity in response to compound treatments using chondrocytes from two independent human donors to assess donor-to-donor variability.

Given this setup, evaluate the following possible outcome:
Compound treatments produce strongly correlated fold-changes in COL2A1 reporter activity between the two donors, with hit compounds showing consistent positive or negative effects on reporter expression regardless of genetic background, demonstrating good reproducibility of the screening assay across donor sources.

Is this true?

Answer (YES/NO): NO